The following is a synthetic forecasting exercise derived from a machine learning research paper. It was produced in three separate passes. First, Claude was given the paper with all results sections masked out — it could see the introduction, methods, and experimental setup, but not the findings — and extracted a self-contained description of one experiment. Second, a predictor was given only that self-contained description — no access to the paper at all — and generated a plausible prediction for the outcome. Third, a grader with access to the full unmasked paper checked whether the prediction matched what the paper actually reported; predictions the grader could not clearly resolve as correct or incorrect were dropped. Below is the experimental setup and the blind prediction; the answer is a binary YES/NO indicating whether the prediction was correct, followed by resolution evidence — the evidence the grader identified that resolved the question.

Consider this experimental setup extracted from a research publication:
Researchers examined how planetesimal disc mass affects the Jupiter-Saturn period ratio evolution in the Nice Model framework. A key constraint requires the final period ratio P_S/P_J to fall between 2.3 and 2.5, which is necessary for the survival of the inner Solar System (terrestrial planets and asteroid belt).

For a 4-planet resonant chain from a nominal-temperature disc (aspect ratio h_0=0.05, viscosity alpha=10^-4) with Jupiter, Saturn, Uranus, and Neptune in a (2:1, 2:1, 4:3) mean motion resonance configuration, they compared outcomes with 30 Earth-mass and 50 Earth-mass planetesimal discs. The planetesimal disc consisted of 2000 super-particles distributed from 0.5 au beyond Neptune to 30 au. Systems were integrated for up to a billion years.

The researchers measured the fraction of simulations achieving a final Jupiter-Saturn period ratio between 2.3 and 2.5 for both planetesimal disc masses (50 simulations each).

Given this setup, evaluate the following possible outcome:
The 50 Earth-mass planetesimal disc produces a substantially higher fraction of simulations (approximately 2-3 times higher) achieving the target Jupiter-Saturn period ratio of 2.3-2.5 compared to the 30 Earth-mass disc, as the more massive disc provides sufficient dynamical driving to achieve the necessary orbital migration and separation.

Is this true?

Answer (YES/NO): NO